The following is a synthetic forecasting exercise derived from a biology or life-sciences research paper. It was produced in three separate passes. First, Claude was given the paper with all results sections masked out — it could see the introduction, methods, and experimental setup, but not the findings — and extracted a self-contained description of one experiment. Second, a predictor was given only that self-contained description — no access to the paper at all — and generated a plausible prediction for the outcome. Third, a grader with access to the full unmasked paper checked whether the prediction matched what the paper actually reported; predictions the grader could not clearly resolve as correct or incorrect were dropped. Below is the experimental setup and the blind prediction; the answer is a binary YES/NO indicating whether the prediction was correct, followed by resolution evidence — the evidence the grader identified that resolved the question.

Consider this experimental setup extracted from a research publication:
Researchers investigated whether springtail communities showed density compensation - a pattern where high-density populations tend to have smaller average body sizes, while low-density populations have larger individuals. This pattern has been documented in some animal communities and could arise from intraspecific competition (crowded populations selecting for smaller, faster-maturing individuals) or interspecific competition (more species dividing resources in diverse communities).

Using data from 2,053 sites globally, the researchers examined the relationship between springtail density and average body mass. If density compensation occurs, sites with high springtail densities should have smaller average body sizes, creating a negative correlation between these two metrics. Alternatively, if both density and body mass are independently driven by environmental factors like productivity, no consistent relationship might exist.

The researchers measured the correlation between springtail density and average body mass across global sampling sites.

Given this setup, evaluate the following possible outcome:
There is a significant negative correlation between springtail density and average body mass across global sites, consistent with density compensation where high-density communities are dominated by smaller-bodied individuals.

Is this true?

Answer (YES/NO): NO